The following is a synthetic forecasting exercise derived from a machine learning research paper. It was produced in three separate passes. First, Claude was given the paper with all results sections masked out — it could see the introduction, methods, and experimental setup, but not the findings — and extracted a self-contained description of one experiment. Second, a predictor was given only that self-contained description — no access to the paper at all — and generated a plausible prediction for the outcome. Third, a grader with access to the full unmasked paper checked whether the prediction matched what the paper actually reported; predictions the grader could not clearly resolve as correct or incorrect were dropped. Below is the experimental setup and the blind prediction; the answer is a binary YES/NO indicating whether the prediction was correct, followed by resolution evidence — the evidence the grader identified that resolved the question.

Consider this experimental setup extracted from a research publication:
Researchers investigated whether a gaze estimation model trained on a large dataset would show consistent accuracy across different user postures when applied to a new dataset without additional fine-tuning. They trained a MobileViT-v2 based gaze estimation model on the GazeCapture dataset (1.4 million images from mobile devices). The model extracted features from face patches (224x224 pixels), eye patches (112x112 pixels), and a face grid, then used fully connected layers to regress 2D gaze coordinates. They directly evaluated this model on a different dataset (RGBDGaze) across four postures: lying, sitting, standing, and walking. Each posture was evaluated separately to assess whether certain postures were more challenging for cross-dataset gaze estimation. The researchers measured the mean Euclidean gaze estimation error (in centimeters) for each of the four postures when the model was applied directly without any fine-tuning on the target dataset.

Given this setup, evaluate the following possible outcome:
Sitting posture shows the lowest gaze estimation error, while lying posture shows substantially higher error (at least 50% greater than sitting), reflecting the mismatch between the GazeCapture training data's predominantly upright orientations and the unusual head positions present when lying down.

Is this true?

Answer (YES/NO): NO